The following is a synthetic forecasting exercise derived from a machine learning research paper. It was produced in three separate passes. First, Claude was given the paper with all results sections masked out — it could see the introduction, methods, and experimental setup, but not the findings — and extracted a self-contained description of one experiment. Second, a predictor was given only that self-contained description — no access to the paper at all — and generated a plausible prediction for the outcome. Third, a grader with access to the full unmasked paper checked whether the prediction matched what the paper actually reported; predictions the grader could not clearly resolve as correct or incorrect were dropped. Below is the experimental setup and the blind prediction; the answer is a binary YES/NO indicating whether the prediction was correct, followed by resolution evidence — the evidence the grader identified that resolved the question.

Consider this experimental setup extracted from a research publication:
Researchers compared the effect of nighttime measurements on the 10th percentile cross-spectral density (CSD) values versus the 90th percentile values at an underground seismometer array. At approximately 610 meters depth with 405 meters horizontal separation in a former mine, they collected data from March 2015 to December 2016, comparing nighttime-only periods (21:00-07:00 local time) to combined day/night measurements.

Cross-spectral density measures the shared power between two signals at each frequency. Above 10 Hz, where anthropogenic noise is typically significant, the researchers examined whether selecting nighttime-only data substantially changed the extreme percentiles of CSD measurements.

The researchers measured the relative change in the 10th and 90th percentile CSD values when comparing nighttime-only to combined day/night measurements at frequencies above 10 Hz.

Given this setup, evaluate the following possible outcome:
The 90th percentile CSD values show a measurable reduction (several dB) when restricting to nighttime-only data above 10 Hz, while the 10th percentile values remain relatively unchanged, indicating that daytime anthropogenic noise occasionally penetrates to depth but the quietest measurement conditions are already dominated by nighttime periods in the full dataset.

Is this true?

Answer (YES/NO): NO